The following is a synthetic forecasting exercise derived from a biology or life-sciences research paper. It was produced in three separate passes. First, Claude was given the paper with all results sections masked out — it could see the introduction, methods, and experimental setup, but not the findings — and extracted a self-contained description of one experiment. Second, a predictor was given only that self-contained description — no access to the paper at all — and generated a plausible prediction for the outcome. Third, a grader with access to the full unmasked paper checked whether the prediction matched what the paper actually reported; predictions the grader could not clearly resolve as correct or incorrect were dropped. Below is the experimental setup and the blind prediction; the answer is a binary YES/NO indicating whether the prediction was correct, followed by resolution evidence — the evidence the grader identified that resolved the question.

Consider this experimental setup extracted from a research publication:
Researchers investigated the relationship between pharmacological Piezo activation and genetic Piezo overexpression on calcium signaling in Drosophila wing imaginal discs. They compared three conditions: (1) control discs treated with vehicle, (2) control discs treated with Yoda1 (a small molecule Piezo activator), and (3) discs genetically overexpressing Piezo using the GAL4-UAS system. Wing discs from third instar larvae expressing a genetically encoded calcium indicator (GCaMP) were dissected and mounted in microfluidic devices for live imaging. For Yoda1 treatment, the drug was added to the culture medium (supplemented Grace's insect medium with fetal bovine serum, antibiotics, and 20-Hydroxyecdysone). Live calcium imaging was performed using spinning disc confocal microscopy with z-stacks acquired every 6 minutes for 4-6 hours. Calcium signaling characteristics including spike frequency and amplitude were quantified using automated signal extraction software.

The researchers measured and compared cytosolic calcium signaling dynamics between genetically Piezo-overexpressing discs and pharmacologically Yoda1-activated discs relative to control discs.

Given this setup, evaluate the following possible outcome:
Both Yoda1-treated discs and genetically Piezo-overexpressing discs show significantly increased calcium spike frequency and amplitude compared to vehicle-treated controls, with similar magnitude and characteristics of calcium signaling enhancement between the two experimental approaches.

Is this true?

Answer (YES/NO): NO